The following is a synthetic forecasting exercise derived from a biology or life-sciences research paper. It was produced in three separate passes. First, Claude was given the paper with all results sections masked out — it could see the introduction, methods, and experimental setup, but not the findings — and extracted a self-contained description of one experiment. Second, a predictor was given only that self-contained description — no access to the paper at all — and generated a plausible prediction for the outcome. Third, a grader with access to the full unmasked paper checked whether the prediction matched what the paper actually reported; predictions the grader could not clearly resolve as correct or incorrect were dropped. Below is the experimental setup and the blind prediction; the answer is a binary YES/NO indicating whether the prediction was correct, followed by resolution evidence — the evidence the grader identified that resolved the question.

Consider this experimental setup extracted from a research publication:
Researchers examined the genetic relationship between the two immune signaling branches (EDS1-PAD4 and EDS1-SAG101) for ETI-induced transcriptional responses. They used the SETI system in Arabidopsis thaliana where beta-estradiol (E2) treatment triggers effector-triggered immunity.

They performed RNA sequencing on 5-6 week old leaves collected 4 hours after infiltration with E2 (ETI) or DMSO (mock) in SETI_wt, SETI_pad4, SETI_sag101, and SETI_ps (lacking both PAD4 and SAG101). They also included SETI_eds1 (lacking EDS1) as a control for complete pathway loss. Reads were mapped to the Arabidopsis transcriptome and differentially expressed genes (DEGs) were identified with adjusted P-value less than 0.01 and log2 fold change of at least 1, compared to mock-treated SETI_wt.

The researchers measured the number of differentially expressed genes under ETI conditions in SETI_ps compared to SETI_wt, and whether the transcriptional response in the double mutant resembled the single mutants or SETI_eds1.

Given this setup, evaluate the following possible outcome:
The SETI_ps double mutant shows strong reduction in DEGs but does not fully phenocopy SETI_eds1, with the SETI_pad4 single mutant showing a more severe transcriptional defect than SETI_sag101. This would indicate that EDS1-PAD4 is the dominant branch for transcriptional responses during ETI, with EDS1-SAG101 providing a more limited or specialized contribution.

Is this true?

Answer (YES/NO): NO